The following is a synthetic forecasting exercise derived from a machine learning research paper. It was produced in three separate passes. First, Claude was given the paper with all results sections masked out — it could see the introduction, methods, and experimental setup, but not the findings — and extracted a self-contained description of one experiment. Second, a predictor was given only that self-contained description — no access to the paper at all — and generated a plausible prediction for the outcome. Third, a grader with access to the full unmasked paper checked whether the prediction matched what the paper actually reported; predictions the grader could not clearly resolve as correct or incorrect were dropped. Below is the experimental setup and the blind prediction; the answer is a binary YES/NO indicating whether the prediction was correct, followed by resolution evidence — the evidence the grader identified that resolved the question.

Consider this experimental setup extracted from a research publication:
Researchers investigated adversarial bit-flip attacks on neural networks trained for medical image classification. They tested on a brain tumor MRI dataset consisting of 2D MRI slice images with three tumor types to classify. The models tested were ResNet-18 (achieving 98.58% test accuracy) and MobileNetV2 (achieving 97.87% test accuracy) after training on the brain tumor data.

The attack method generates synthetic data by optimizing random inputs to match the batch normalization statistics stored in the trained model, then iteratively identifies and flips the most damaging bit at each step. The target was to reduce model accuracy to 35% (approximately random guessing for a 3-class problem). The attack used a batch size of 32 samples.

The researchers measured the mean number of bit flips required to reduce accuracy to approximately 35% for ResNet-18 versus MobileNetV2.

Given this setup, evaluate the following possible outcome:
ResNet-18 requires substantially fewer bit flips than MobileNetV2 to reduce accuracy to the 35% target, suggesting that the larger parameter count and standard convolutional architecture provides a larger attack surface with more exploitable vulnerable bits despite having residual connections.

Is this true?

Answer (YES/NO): NO